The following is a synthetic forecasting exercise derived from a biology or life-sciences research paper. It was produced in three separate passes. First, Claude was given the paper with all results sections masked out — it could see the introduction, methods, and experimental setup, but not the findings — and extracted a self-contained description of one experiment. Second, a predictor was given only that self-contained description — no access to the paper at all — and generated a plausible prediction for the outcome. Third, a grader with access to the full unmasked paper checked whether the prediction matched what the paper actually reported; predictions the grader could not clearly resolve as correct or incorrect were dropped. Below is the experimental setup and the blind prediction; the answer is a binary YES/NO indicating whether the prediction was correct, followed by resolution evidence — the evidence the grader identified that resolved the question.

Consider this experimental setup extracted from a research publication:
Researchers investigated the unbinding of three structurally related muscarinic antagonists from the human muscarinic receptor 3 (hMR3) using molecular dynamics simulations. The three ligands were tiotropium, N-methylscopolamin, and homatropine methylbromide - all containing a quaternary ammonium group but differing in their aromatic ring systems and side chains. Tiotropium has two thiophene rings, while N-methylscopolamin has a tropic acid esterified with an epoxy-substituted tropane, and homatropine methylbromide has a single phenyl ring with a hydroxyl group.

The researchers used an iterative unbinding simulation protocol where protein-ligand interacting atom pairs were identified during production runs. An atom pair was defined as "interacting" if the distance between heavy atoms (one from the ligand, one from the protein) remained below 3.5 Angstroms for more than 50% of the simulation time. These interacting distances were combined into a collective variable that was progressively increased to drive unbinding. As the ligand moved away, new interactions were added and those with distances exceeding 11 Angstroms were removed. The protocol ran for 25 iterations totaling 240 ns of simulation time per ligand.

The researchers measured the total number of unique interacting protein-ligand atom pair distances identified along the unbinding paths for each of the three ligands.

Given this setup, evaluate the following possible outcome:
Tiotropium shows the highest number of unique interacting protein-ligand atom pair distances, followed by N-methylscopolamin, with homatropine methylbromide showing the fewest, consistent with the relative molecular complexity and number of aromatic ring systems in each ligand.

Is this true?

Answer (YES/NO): YES